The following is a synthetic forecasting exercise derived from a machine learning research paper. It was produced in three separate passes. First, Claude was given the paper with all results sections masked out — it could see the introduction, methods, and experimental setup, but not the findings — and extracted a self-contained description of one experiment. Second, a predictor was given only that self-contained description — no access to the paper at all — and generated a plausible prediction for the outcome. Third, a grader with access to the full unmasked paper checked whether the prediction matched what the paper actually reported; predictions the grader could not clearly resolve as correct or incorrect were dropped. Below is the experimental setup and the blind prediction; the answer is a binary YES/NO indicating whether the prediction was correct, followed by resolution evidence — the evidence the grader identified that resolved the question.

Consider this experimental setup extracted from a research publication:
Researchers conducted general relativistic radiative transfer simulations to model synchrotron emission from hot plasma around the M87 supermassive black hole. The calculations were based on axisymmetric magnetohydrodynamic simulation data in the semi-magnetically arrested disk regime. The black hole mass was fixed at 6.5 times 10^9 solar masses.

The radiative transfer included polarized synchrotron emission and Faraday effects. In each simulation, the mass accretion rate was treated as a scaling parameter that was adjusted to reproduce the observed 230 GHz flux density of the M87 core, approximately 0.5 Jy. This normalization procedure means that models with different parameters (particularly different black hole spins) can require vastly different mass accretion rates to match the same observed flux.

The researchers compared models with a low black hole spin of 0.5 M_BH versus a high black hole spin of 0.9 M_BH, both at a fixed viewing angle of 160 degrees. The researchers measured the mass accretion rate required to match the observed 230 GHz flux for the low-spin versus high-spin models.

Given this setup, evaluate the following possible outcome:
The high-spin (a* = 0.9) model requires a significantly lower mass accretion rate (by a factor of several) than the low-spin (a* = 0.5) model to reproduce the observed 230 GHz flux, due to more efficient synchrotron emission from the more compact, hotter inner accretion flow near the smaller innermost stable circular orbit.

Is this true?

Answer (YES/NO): NO